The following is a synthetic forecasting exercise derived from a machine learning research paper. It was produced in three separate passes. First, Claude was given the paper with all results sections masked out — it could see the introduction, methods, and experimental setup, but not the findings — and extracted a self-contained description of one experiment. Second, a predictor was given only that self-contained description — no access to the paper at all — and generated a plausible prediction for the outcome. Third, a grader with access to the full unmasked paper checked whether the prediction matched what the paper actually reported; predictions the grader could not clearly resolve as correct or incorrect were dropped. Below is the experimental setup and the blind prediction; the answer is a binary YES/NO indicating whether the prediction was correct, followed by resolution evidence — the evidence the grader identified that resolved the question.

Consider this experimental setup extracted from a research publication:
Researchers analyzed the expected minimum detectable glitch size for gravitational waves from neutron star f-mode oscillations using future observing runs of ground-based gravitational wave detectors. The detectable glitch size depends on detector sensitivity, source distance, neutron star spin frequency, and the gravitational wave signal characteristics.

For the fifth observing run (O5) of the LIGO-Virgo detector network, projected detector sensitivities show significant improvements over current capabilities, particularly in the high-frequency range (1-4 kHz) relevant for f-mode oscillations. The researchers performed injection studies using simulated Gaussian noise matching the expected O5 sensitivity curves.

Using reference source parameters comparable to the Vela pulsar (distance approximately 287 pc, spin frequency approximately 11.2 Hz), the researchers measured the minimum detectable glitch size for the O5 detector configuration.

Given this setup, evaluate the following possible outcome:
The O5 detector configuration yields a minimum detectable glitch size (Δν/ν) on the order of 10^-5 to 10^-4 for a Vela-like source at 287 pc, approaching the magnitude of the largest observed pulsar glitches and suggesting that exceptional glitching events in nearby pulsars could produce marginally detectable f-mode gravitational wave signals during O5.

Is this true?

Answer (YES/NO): NO